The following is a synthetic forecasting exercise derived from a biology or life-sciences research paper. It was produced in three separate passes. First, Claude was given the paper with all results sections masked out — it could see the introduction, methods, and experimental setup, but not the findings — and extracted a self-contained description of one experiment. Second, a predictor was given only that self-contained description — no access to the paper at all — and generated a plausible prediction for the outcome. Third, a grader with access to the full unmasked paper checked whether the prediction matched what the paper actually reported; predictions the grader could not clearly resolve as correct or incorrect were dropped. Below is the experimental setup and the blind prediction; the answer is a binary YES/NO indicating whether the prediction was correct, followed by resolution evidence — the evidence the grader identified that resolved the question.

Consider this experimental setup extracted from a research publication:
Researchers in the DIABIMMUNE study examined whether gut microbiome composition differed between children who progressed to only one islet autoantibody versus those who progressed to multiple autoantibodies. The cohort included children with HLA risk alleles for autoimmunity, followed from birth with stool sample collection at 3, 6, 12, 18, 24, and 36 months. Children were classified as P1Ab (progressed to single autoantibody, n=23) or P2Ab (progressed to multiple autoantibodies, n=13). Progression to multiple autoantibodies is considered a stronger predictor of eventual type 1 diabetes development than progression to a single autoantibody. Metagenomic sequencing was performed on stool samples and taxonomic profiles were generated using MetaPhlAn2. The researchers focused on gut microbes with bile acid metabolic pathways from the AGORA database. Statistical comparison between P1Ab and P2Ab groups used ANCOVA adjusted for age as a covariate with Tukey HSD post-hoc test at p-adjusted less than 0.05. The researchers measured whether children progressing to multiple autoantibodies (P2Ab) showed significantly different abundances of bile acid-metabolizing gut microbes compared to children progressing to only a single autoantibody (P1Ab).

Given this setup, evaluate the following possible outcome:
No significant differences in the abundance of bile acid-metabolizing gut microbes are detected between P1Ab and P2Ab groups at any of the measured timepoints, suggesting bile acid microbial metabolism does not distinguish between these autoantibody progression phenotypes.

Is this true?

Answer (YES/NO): NO